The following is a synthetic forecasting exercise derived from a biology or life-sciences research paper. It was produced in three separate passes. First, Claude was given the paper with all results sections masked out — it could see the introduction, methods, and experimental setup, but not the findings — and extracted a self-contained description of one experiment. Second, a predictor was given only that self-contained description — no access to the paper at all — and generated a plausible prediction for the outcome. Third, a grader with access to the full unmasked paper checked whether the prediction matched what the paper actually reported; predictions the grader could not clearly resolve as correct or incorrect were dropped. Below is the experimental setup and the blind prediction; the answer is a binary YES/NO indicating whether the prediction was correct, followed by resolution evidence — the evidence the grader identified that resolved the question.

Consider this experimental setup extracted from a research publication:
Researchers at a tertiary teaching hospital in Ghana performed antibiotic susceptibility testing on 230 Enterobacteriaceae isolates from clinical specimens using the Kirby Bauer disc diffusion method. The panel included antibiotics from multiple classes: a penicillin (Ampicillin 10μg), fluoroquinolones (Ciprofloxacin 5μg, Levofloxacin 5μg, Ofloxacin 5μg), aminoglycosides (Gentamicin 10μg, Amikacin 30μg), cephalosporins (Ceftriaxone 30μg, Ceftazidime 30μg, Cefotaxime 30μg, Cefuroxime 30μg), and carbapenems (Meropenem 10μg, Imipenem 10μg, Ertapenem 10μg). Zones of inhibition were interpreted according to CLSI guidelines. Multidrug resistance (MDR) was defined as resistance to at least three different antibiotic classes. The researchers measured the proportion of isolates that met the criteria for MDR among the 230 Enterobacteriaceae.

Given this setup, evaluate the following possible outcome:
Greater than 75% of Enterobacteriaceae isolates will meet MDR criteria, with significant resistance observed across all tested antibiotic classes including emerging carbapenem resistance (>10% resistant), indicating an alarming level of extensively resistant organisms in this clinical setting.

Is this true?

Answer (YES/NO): NO